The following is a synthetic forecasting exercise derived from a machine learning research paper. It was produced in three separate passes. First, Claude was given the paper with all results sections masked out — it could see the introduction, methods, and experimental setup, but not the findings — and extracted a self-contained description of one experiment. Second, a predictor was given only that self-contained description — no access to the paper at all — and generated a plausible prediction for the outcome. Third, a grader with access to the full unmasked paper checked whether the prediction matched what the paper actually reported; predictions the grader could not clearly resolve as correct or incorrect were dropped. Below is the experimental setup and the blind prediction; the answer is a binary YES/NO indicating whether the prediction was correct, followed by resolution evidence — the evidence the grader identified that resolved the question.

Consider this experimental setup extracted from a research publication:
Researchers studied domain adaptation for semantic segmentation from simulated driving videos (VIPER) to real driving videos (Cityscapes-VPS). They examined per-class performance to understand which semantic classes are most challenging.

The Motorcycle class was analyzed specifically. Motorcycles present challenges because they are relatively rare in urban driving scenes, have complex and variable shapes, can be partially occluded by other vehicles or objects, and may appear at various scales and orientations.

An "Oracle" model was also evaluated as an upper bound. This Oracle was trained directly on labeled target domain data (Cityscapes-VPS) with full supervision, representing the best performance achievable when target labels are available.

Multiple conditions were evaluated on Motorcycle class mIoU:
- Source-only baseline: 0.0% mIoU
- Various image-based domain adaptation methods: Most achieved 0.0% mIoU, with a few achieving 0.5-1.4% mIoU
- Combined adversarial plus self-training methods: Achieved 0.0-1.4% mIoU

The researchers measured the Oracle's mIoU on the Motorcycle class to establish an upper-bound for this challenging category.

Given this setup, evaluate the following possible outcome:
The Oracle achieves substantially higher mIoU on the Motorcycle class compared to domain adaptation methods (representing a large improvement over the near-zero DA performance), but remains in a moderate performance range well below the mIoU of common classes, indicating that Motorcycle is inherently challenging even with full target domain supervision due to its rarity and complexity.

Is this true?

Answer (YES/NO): NO